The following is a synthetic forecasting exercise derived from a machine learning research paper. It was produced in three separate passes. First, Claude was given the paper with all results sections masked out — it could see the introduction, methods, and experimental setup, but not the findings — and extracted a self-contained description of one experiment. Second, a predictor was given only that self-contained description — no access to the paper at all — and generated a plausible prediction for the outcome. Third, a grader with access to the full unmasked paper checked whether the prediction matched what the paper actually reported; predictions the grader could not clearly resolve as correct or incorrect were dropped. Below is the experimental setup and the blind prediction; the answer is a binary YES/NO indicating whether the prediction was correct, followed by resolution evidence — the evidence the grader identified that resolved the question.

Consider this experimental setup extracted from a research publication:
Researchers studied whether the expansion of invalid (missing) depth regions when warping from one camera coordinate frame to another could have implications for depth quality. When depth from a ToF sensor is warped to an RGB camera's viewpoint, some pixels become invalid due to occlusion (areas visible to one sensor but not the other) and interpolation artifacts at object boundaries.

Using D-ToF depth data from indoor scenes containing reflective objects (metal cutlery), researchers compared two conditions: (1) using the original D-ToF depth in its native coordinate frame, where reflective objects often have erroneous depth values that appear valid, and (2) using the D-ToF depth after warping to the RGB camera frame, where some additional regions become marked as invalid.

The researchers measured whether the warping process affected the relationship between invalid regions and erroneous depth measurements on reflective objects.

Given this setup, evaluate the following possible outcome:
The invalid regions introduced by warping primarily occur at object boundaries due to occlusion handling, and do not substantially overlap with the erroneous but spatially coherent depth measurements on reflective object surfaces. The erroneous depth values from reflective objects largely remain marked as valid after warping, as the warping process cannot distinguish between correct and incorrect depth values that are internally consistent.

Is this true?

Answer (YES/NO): NO